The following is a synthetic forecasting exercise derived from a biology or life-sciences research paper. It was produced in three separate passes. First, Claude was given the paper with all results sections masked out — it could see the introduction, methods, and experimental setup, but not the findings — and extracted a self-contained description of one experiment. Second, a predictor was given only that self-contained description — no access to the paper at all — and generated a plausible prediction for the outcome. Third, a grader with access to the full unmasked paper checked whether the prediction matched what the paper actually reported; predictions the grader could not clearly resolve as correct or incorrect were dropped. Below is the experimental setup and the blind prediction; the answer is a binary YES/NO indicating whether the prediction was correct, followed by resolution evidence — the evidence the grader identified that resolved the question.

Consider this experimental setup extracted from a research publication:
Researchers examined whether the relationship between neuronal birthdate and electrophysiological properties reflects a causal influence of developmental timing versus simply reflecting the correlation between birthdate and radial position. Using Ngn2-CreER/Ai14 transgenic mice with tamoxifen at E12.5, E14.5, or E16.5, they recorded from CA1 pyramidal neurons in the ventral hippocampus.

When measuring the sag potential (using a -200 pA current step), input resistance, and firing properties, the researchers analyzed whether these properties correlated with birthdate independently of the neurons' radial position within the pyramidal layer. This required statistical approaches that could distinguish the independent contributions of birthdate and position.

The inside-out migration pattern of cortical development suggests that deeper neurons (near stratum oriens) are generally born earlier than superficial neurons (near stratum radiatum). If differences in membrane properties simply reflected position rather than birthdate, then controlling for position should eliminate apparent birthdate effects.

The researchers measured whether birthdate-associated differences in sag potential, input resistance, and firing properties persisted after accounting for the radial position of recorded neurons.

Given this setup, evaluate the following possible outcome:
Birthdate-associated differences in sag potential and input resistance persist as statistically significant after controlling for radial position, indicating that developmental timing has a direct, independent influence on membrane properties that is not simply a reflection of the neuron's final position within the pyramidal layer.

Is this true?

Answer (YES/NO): YES